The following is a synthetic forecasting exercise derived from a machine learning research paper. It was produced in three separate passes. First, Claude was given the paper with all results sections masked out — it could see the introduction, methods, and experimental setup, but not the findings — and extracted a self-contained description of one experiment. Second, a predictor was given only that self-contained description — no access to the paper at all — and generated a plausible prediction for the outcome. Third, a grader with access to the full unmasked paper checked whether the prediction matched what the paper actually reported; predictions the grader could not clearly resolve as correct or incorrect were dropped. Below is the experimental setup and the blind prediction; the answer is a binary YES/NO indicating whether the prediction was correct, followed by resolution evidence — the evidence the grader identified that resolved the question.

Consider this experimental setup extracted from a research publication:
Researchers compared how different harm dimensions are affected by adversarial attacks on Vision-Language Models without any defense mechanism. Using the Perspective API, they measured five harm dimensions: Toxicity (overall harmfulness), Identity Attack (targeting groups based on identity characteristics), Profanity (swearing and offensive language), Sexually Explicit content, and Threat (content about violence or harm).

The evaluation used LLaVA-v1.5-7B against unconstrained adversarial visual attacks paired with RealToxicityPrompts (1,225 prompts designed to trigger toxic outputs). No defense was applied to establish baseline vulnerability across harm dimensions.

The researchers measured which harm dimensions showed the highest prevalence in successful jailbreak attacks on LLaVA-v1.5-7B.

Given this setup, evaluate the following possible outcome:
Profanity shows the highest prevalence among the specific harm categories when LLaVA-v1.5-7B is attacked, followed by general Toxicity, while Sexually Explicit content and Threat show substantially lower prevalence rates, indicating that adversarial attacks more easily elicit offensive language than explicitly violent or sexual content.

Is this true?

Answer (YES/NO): NO